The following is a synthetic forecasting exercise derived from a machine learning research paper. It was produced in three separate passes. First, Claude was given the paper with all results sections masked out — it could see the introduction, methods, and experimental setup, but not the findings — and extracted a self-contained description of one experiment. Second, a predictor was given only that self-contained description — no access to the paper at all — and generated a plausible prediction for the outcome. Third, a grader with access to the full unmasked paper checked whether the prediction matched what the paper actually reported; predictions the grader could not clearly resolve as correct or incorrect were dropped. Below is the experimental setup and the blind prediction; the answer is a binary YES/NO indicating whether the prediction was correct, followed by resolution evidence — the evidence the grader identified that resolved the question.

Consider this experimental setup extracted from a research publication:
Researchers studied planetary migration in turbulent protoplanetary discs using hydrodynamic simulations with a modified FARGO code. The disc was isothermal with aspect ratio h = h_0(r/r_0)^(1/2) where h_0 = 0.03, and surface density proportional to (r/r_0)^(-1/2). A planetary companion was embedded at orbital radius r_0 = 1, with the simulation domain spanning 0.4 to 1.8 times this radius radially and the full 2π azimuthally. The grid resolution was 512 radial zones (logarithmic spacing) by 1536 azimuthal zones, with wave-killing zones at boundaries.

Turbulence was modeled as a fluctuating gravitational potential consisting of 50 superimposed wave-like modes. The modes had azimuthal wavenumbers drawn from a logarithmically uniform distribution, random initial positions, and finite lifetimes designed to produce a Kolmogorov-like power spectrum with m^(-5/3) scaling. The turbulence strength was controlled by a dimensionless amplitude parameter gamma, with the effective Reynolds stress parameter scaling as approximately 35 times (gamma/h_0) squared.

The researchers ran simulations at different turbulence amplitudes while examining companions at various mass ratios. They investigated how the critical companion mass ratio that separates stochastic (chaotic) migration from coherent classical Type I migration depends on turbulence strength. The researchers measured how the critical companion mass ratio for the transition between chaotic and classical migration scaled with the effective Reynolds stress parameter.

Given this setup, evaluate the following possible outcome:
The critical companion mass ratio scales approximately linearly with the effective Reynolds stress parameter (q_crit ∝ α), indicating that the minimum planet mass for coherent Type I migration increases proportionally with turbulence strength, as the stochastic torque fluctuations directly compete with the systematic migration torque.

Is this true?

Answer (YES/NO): YES